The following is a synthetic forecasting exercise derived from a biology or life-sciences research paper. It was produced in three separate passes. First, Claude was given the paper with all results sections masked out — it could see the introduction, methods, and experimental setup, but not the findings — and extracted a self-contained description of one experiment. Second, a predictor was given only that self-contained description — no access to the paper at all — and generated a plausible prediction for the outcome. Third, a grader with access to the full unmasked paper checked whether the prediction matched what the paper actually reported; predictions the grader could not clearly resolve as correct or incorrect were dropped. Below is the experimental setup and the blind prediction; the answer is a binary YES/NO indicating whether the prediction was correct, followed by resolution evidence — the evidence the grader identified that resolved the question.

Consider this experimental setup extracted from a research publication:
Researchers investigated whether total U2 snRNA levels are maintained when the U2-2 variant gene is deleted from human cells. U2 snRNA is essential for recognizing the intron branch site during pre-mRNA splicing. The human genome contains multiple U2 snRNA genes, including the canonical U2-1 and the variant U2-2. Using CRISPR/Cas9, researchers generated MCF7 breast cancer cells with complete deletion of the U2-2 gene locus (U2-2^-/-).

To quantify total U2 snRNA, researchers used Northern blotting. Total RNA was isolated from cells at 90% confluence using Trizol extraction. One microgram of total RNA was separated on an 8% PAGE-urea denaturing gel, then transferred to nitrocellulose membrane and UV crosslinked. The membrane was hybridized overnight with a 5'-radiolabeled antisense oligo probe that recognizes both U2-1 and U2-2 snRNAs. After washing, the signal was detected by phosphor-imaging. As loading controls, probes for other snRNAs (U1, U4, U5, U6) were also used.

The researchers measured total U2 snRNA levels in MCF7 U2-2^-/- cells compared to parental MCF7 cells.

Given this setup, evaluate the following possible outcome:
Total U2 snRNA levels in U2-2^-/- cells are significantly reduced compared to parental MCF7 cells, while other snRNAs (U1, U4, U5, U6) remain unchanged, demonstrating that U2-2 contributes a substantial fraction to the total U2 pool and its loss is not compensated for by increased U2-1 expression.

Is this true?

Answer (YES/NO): NO